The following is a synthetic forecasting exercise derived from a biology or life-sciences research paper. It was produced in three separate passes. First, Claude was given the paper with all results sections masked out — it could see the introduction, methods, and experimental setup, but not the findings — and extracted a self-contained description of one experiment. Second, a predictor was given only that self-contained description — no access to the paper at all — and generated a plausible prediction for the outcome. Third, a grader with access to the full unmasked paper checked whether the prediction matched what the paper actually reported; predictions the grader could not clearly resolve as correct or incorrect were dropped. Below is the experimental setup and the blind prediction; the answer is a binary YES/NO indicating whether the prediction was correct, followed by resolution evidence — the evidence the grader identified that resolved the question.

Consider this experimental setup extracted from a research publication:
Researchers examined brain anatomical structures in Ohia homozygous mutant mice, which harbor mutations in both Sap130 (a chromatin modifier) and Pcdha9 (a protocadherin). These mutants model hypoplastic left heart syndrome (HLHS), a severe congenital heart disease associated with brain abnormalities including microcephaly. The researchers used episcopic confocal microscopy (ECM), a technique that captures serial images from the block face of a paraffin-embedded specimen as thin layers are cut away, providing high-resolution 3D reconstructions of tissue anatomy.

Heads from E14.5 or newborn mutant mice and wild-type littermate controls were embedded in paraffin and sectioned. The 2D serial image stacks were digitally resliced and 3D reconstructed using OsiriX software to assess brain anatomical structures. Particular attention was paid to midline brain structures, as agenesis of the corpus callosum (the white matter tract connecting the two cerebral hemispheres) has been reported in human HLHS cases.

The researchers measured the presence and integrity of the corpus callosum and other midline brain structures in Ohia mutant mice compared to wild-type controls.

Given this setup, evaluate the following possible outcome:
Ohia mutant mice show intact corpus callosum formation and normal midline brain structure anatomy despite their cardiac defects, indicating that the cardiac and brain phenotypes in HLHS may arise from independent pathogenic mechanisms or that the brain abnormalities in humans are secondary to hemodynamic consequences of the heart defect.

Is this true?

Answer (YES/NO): NO